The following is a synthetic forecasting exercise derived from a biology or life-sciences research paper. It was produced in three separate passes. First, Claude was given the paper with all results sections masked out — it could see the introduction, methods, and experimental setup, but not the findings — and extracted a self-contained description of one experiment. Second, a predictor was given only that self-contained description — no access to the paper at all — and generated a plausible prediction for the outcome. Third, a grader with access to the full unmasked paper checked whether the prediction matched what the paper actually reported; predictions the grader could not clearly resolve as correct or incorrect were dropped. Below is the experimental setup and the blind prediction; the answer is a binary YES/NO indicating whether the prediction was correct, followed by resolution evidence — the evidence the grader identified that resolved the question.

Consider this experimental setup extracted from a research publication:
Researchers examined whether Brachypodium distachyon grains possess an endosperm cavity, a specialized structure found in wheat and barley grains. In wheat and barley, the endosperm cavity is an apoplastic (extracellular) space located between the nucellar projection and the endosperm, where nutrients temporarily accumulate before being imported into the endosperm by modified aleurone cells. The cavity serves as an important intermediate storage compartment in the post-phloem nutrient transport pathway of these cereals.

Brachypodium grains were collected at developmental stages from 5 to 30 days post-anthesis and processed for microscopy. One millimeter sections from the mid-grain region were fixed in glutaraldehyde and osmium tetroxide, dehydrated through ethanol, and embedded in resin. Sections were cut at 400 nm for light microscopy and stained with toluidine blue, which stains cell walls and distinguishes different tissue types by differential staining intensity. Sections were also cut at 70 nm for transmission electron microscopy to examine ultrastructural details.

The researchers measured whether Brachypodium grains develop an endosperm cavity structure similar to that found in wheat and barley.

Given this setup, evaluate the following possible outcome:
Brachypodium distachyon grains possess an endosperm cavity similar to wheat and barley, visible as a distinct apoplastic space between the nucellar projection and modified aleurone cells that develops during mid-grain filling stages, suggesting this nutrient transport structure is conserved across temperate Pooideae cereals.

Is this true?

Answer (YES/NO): NO